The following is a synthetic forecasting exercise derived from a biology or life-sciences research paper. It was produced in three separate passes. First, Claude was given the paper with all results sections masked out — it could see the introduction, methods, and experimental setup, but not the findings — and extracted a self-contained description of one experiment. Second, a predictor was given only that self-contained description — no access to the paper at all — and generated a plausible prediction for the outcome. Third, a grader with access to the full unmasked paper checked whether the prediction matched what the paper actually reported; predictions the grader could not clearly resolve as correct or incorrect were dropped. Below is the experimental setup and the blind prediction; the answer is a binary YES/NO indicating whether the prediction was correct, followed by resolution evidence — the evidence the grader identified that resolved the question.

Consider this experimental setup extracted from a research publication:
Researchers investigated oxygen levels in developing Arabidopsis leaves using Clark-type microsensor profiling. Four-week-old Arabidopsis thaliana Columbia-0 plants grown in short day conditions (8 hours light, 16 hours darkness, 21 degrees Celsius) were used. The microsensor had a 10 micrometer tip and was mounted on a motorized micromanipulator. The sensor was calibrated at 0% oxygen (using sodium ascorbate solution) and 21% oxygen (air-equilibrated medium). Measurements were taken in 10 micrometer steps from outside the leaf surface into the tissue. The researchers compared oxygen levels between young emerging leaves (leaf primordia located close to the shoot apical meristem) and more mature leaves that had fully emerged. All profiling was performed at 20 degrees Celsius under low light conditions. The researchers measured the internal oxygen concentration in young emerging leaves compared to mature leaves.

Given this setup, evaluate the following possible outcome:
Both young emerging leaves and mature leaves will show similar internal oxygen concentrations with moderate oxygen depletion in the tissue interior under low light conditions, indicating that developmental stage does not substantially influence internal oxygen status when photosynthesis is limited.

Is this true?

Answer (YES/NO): NO